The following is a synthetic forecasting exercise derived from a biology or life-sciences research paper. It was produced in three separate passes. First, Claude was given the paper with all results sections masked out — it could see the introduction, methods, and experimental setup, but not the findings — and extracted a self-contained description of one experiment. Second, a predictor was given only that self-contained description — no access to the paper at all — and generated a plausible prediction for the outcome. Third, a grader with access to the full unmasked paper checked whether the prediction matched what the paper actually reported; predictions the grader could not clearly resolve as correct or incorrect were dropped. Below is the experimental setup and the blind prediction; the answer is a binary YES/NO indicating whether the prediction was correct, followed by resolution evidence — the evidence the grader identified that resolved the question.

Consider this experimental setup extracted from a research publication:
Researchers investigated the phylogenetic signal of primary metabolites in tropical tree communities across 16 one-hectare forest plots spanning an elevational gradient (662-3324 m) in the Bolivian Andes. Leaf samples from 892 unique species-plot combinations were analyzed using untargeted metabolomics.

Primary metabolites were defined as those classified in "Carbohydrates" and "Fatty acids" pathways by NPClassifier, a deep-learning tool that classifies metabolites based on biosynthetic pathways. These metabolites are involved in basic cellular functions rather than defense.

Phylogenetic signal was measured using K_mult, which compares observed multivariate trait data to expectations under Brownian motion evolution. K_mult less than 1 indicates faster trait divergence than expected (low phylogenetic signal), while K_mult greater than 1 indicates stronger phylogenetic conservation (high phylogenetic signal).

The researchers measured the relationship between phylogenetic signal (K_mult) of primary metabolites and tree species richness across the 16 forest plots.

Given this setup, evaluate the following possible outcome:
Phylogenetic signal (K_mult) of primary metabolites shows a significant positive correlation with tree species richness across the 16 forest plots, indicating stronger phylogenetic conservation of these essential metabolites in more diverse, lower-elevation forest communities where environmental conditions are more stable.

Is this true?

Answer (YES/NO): NO